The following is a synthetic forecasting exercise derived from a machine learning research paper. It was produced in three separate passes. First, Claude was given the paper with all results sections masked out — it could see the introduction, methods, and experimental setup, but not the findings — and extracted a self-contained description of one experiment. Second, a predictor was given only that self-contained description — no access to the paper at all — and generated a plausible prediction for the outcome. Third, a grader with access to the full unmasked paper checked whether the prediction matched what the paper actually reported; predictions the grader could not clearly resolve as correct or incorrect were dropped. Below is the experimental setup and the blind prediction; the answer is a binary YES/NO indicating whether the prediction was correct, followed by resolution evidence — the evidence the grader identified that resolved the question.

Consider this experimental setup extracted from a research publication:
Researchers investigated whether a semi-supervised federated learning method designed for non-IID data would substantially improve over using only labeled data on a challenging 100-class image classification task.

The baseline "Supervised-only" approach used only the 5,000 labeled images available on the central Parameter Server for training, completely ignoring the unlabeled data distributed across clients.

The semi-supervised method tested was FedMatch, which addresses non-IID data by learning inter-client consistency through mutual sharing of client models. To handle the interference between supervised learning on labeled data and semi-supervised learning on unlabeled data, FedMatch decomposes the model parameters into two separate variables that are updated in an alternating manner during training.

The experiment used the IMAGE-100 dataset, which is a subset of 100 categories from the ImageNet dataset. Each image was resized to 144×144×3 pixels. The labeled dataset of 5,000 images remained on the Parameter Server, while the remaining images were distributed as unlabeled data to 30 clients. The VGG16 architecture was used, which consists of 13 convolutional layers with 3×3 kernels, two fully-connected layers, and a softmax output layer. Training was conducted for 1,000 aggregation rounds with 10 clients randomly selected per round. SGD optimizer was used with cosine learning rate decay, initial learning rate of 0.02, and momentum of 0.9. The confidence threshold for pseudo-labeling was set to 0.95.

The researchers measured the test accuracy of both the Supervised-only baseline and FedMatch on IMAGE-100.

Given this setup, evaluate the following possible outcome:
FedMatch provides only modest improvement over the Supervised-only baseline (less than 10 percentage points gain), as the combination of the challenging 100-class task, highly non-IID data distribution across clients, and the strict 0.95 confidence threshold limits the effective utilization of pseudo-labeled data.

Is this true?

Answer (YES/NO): YES